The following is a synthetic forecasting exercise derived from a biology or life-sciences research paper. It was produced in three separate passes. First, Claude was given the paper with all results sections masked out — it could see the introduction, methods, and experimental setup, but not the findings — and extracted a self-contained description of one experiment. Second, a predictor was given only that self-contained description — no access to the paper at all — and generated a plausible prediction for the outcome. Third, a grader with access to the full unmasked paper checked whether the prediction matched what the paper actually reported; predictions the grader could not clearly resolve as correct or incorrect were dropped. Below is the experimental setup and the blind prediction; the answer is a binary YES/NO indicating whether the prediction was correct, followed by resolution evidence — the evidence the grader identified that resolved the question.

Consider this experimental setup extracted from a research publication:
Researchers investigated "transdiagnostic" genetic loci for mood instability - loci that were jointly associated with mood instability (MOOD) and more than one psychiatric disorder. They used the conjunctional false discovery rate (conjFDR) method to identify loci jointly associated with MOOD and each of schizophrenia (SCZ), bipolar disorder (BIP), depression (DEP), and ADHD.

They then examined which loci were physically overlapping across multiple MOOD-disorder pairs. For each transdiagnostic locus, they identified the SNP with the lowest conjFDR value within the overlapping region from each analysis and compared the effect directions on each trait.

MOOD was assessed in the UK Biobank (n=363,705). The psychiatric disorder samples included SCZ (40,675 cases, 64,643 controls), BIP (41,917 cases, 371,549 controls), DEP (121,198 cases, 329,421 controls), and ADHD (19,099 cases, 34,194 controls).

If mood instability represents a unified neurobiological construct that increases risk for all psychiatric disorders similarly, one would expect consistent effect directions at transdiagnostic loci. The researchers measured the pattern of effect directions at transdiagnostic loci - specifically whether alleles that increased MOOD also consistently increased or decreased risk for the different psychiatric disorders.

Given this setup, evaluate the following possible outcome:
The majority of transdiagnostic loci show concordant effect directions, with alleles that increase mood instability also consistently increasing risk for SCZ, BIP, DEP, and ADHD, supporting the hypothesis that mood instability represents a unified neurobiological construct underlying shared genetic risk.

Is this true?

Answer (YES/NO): NO